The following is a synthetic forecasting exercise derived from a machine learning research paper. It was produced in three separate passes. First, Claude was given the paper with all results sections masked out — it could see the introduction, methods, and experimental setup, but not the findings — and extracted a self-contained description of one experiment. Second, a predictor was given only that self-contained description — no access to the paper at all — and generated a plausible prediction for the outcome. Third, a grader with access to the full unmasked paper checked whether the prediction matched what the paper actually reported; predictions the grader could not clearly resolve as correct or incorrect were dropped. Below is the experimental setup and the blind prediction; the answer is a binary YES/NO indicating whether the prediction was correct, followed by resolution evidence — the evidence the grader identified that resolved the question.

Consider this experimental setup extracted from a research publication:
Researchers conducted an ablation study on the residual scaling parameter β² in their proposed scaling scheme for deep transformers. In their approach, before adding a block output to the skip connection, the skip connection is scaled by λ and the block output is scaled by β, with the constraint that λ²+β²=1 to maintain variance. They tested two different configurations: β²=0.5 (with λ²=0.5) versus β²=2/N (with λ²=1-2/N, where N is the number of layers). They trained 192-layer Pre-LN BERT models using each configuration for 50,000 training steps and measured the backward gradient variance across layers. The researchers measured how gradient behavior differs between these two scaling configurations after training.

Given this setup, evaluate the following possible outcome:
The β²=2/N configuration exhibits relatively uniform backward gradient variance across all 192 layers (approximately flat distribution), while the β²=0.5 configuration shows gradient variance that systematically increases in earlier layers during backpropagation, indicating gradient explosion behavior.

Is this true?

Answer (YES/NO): NO